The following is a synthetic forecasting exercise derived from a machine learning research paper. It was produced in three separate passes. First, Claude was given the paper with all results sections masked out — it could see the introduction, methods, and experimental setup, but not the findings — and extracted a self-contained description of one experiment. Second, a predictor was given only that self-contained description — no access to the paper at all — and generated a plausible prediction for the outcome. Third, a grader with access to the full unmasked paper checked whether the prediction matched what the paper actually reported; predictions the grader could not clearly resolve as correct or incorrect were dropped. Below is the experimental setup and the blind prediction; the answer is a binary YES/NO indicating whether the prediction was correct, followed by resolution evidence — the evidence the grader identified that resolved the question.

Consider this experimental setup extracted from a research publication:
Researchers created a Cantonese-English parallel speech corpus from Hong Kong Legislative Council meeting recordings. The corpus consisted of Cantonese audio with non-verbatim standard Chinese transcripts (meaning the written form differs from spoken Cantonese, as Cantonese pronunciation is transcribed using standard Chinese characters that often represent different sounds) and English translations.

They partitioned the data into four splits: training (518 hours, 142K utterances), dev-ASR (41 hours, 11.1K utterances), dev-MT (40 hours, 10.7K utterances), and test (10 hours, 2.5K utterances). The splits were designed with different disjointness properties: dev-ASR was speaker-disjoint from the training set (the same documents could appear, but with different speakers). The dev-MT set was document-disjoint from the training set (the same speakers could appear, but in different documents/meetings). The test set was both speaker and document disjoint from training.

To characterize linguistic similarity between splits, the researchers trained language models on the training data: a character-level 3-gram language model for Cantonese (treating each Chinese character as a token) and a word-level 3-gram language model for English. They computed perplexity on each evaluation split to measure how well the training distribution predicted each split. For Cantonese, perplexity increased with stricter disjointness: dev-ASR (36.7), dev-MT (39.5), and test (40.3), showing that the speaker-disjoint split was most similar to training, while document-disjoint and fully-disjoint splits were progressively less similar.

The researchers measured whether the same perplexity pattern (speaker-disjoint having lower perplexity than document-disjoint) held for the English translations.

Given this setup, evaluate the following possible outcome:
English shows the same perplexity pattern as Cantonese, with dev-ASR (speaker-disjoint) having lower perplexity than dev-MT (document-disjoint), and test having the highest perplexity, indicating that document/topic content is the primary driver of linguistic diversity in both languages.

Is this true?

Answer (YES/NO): NO